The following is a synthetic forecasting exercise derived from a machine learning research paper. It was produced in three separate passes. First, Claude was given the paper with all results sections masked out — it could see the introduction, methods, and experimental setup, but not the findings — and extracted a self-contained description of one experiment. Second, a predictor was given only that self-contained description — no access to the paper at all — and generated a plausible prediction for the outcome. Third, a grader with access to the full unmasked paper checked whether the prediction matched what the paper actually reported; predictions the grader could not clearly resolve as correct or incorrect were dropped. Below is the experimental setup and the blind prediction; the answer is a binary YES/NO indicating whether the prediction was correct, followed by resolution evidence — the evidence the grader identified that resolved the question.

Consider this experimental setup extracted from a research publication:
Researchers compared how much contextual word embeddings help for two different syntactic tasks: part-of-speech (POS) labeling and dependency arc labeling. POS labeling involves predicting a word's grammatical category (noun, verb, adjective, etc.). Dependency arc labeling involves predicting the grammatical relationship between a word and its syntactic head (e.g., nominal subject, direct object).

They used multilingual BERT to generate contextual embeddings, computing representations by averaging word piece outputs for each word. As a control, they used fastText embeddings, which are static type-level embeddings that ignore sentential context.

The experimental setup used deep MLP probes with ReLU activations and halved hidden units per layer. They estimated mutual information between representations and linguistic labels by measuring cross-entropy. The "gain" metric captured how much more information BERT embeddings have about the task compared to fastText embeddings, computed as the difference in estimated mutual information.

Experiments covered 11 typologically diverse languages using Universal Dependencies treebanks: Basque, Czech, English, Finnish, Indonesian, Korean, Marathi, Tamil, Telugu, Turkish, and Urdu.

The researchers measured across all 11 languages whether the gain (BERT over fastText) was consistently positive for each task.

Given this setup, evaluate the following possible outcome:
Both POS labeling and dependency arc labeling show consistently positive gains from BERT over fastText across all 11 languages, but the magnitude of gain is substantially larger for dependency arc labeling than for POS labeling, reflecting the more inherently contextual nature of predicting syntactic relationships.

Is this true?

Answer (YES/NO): NO